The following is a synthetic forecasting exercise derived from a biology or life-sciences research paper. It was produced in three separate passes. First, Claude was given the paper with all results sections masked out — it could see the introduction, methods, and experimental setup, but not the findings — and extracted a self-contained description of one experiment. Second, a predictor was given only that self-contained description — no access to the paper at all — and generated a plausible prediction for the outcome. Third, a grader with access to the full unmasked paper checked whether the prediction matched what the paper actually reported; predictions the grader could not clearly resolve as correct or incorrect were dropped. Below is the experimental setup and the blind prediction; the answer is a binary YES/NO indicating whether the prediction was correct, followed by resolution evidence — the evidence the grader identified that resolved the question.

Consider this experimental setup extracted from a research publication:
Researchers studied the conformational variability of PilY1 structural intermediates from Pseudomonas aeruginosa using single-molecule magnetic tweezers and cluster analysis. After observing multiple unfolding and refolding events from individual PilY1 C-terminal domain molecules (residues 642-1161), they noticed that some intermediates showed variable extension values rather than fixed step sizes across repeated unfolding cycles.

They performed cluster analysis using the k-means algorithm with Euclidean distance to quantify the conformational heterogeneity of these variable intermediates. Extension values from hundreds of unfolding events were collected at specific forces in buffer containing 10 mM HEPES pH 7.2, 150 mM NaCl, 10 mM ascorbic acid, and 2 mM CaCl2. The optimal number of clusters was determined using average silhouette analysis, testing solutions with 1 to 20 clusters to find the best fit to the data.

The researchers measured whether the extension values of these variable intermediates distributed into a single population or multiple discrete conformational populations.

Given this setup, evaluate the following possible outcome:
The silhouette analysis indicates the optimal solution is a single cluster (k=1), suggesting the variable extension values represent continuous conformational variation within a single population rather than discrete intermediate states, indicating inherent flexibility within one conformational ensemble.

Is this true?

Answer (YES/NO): NO